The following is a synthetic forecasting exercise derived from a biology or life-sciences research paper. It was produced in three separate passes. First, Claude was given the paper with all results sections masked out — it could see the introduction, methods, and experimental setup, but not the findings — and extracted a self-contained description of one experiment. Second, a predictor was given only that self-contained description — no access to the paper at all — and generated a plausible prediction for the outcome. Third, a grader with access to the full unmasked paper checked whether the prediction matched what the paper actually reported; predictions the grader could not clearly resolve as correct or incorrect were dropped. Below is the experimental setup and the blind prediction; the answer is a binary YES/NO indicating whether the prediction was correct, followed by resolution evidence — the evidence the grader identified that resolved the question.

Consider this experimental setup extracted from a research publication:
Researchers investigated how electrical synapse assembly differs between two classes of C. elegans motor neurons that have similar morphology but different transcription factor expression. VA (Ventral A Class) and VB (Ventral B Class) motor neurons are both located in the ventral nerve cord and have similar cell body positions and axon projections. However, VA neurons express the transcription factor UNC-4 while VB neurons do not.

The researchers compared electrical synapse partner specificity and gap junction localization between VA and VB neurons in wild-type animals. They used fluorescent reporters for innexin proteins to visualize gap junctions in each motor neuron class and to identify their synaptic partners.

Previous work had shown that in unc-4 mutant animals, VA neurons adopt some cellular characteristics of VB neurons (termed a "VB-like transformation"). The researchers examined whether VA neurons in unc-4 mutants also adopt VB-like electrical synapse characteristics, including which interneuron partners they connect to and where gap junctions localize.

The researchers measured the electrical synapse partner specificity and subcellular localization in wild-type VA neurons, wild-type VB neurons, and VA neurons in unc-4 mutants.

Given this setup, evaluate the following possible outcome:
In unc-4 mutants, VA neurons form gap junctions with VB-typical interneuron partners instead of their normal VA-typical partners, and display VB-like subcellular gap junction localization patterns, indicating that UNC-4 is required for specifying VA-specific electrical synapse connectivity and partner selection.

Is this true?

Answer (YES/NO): YES